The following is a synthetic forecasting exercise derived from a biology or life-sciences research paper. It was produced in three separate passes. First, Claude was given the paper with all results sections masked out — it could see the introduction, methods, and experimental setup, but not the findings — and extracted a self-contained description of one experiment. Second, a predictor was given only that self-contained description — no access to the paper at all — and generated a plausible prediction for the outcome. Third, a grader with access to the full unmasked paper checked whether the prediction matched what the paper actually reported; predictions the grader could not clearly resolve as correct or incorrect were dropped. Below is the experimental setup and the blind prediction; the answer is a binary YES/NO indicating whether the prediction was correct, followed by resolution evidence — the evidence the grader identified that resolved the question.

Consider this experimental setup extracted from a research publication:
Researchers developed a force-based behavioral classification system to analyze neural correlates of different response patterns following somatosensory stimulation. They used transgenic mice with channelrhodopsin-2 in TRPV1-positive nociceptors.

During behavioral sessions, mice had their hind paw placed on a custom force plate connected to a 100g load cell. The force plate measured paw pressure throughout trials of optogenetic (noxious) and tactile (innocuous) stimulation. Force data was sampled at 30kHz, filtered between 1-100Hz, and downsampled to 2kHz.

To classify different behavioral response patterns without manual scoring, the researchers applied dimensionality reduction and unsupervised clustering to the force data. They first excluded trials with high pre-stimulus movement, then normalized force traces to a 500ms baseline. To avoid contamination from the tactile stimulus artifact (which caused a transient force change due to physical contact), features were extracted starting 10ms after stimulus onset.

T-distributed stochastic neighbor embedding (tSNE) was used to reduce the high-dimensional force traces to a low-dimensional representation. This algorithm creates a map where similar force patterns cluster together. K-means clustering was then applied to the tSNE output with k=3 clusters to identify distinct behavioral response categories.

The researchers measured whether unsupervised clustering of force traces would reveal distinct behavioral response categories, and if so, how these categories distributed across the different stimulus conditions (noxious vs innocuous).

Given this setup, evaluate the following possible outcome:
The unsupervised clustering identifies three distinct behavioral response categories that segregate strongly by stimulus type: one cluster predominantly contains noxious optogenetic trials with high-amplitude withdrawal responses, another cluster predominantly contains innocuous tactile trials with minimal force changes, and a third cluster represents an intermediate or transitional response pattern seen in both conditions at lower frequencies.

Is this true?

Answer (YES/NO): YES